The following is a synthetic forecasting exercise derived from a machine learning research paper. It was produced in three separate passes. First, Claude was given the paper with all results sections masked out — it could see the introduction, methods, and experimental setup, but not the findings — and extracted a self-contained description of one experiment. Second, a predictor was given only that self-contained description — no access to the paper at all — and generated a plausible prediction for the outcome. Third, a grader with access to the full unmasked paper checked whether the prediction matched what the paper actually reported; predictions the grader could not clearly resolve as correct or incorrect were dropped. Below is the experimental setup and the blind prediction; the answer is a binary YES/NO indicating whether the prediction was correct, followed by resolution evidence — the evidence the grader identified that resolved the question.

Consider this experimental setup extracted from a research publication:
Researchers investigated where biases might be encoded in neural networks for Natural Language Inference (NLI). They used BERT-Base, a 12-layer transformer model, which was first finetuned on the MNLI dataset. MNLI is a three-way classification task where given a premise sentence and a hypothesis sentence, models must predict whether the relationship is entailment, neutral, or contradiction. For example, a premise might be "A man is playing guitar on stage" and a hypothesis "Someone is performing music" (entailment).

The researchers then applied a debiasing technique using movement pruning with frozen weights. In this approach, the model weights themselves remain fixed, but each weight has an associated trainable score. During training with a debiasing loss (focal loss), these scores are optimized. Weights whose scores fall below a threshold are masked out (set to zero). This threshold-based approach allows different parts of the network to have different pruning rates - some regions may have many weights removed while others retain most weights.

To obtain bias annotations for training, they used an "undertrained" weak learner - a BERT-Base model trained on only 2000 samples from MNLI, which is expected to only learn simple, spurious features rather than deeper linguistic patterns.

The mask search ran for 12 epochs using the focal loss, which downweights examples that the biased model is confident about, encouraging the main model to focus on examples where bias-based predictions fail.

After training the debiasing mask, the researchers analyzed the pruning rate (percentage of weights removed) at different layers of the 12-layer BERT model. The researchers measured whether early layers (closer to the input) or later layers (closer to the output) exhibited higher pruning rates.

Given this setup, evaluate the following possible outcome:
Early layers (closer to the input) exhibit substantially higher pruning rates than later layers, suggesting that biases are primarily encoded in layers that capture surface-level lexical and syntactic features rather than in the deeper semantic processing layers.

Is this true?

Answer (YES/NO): YES